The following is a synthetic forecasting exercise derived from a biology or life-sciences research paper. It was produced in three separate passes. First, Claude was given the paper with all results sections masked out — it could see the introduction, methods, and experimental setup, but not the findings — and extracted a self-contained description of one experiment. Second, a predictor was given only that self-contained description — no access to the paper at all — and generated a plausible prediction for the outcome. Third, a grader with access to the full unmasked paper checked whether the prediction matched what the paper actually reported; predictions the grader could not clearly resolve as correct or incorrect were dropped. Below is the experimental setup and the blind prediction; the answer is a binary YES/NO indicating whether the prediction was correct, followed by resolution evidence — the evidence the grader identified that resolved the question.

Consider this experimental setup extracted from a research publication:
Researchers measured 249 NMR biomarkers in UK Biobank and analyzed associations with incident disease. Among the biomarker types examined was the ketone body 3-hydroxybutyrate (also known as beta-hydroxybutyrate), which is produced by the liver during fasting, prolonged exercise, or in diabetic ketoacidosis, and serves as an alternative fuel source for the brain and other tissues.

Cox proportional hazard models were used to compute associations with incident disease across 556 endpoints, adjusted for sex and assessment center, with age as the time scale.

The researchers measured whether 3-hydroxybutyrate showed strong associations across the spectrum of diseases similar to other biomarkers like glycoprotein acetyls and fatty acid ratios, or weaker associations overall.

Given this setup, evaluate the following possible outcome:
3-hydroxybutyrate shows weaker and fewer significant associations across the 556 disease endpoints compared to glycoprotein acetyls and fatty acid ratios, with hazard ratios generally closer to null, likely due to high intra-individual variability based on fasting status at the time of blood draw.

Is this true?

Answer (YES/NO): NO